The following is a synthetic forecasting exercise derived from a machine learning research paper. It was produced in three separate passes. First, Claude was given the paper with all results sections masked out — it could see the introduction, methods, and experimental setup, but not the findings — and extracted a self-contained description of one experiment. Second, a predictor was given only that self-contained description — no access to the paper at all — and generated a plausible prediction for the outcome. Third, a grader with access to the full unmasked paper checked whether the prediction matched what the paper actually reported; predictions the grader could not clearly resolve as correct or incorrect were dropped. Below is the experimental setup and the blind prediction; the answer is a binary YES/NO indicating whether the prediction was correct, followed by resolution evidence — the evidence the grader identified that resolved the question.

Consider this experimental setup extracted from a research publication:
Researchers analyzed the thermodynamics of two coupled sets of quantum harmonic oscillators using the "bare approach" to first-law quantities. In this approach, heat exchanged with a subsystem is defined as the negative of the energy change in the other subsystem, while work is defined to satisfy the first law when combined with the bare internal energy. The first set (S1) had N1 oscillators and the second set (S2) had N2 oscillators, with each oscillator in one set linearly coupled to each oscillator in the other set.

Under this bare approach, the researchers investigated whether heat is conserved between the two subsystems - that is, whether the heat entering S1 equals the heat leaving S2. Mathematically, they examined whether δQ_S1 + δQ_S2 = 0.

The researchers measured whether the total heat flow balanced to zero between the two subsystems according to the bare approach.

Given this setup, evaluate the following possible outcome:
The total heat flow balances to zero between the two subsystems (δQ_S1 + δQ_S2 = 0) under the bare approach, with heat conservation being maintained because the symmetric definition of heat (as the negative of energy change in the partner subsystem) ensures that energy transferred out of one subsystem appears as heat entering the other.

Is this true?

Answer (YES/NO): NO